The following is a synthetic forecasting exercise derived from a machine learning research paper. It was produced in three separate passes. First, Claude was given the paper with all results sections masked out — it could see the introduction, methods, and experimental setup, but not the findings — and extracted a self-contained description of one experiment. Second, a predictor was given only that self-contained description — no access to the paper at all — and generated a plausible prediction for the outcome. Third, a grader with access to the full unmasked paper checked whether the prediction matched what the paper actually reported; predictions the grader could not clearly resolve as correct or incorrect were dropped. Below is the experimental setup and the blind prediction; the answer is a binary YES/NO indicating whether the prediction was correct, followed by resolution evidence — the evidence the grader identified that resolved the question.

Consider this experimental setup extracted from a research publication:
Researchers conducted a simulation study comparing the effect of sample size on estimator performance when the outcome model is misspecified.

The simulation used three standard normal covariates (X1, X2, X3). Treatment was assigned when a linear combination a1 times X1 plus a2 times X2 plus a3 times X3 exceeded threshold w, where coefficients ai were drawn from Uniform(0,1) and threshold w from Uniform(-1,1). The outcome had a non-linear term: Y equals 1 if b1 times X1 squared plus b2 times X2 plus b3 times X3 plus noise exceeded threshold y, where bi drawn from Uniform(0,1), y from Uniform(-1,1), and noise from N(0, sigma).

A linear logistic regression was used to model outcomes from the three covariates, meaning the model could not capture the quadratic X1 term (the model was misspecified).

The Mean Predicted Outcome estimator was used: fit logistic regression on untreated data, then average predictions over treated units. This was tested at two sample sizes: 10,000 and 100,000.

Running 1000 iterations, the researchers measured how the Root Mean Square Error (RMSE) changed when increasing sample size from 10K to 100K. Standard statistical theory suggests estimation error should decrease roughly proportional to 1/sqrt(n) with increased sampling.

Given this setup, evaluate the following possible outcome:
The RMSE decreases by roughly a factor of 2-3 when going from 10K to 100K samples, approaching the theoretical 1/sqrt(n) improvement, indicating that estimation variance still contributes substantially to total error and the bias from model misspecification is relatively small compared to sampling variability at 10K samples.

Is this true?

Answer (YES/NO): NO